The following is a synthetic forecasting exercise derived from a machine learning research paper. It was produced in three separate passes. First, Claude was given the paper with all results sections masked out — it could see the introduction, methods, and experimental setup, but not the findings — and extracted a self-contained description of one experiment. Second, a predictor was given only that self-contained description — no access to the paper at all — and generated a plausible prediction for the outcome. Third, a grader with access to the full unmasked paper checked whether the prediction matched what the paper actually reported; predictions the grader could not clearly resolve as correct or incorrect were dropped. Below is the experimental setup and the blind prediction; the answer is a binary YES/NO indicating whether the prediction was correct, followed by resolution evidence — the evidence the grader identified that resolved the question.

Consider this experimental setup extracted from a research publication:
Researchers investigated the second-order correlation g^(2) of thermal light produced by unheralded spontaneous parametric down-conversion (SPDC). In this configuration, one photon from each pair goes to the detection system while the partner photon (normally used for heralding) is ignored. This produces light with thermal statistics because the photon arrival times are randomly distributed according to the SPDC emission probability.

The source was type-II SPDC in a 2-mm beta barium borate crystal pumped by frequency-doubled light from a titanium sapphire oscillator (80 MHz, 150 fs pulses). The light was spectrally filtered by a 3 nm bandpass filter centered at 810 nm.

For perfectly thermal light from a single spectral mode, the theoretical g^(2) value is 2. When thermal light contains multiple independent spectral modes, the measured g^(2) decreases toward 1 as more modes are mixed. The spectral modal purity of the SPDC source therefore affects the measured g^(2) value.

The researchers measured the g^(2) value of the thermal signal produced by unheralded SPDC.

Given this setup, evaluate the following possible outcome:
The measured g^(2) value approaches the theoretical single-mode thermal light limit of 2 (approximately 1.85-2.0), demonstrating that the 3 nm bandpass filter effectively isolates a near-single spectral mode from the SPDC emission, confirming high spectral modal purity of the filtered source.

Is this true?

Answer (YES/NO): YES